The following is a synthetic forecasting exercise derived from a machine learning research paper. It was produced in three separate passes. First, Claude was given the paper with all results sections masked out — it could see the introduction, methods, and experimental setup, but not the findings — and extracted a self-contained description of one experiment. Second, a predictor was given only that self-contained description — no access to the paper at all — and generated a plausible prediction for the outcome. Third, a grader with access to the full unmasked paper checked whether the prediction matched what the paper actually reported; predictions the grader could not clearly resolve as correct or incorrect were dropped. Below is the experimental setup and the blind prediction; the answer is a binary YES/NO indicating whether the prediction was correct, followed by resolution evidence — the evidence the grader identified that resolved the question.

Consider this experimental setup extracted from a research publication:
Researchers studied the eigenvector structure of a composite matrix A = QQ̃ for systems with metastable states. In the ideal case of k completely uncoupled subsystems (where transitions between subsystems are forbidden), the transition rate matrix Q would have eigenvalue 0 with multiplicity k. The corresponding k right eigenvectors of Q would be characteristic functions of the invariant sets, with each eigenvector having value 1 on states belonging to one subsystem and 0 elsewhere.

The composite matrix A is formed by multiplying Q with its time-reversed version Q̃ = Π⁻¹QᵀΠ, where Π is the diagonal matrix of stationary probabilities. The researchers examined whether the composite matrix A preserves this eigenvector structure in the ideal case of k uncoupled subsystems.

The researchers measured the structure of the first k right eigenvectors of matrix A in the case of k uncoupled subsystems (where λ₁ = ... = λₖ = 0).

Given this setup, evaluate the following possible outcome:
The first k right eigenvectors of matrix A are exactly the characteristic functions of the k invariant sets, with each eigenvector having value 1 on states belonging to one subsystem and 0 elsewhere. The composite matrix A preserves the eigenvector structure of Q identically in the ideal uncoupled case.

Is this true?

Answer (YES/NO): YES